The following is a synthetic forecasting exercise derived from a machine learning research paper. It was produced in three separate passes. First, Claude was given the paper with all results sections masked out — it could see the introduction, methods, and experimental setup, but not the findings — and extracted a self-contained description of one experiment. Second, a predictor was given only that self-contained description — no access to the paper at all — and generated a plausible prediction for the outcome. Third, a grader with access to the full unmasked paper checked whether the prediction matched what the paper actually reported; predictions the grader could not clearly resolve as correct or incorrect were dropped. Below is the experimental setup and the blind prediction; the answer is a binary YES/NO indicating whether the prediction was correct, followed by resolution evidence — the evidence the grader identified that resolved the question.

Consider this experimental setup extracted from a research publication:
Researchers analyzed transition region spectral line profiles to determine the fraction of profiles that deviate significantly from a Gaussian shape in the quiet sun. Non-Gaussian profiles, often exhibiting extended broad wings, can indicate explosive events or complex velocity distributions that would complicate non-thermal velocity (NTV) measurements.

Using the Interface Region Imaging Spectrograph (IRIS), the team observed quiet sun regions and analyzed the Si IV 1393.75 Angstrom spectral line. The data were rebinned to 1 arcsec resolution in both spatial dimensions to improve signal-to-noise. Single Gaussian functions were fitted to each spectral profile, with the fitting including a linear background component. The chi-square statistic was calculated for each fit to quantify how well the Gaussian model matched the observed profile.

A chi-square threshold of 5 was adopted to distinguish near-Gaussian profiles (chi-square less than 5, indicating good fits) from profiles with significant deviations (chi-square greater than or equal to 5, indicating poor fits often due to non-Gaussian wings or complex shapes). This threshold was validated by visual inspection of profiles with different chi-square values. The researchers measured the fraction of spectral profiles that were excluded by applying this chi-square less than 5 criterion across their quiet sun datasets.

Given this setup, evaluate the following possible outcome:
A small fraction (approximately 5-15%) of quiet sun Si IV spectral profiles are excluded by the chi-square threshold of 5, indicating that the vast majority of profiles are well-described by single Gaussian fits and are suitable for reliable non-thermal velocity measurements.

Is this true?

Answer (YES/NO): NO